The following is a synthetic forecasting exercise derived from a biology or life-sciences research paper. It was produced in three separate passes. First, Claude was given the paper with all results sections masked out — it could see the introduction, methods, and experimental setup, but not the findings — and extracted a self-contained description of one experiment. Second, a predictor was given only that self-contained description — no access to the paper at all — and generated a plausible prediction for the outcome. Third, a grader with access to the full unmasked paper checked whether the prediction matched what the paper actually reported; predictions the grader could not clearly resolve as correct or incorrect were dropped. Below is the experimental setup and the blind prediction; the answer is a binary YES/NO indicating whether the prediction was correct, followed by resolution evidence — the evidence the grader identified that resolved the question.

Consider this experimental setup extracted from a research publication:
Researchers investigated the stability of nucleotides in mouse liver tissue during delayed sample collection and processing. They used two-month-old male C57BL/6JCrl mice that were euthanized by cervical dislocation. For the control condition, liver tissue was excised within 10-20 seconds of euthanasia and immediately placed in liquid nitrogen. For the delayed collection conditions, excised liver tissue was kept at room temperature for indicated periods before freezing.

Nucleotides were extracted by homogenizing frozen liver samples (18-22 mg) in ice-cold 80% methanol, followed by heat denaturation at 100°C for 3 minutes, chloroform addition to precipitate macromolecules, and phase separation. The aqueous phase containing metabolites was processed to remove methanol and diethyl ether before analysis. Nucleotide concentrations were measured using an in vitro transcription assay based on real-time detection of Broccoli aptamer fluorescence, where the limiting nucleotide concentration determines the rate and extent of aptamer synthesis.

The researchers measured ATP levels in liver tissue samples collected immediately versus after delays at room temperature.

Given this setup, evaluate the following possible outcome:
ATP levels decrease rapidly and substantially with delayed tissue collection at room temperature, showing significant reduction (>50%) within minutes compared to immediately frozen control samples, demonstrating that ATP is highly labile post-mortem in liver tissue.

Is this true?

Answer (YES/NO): YES